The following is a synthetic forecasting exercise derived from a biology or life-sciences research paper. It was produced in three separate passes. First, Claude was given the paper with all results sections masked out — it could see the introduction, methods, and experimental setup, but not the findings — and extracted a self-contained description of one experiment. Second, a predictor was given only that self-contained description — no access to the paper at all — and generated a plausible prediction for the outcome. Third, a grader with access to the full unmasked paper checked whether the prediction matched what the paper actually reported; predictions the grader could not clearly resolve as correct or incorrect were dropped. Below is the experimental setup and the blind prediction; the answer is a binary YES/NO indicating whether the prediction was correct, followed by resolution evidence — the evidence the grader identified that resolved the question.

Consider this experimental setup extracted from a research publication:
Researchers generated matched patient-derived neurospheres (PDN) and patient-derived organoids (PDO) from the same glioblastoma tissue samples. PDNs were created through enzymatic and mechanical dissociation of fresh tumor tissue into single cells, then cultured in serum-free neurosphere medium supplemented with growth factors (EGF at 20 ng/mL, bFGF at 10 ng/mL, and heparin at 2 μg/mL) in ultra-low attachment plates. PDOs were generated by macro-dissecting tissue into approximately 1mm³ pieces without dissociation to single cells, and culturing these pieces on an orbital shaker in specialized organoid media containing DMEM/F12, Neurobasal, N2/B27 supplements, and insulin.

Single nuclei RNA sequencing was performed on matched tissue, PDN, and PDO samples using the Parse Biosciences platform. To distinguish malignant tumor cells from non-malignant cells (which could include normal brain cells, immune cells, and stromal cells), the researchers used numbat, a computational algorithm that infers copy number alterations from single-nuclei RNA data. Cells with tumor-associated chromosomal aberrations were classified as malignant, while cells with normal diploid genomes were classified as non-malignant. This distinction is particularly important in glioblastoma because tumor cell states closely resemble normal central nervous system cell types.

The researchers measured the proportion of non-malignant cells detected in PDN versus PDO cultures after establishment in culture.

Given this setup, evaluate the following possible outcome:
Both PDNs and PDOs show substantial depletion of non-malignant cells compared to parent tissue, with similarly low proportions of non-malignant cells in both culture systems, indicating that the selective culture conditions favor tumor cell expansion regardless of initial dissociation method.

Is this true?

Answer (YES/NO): NO